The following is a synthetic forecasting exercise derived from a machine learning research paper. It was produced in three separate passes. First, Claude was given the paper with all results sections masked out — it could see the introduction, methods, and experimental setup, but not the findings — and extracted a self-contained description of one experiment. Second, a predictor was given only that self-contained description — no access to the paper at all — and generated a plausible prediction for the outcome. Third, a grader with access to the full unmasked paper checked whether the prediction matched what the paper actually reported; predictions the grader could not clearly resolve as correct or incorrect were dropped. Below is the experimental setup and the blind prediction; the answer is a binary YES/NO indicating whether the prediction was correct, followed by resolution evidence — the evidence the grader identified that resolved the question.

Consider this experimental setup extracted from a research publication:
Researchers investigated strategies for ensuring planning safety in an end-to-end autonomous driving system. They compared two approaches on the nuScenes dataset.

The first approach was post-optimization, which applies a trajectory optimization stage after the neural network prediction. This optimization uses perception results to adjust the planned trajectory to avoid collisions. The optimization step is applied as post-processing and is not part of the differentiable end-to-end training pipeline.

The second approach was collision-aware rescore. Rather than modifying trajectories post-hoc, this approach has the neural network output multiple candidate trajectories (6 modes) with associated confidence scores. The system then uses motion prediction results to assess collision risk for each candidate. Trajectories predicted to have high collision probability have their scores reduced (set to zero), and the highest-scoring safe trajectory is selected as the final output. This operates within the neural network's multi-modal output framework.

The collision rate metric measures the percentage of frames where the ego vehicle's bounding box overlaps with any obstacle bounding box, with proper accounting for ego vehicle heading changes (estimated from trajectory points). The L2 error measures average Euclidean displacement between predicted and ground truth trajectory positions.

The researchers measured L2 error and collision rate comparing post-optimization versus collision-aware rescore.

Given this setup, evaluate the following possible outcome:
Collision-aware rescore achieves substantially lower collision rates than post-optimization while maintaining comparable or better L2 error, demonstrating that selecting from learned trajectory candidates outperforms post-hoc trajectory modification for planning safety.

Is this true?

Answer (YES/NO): YES